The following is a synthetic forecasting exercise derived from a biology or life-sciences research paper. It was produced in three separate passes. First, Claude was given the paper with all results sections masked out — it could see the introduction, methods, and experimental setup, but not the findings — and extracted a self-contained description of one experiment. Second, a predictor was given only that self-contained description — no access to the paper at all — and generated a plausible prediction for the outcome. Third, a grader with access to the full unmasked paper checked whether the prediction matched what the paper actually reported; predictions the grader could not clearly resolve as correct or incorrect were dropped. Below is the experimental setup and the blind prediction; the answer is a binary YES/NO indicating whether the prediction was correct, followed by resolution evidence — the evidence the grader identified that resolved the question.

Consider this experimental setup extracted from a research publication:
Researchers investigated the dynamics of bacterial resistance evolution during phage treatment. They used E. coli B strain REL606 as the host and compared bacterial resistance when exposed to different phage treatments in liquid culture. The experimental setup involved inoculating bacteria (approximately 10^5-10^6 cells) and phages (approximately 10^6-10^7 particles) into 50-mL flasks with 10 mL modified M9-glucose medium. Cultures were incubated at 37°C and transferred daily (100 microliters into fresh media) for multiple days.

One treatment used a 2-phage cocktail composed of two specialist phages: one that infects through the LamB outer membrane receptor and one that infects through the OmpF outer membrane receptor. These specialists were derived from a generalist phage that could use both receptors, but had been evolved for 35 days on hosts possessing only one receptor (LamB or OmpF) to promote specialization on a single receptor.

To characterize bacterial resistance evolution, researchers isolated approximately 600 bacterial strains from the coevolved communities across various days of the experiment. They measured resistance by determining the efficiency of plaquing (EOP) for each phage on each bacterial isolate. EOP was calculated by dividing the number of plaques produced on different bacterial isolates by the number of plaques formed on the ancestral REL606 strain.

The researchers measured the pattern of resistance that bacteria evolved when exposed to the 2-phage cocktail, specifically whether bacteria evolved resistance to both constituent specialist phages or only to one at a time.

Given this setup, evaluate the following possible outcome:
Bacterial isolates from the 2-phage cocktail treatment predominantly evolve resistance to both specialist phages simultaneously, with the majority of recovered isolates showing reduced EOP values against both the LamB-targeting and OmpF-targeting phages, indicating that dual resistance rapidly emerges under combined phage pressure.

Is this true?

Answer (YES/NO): YES